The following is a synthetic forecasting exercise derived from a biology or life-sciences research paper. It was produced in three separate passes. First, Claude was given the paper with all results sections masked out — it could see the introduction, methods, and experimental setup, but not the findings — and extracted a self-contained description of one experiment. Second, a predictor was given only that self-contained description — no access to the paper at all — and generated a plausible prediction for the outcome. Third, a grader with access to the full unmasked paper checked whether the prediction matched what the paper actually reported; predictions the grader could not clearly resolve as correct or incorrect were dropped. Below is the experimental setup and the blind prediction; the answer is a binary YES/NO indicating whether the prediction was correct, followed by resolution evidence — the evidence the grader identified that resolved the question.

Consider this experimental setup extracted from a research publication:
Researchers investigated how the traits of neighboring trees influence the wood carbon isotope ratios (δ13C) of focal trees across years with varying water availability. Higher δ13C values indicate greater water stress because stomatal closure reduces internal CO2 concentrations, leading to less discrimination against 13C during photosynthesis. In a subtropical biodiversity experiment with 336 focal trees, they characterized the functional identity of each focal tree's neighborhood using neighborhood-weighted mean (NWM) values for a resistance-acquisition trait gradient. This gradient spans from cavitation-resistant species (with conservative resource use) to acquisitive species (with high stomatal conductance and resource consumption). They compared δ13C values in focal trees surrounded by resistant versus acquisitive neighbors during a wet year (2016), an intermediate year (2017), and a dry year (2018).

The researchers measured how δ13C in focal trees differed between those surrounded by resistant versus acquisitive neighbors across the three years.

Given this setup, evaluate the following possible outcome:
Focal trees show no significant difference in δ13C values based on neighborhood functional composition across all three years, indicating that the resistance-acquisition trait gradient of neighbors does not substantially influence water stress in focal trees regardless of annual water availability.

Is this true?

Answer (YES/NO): NO